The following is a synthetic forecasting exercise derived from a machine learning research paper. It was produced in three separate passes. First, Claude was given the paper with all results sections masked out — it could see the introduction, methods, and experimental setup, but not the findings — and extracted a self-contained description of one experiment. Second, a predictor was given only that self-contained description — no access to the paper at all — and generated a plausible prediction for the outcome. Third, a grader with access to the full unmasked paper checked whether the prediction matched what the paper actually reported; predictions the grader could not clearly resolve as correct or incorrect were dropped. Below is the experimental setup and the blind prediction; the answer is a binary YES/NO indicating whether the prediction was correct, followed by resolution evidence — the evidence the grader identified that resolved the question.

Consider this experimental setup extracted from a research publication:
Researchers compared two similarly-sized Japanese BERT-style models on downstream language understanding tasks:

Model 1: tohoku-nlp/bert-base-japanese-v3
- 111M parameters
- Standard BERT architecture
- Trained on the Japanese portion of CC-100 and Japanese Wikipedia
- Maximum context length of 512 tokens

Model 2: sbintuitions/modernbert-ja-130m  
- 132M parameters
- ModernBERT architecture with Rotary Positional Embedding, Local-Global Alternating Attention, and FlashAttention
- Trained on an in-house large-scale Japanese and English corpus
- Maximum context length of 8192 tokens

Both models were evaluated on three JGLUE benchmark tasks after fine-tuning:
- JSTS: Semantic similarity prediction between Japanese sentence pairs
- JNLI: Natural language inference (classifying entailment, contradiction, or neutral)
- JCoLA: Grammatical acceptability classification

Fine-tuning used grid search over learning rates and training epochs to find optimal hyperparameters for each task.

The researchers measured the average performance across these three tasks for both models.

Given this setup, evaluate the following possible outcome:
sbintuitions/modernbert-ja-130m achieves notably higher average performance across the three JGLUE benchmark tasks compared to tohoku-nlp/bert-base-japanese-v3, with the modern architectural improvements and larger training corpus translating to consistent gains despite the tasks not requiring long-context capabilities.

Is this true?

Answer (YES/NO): NO